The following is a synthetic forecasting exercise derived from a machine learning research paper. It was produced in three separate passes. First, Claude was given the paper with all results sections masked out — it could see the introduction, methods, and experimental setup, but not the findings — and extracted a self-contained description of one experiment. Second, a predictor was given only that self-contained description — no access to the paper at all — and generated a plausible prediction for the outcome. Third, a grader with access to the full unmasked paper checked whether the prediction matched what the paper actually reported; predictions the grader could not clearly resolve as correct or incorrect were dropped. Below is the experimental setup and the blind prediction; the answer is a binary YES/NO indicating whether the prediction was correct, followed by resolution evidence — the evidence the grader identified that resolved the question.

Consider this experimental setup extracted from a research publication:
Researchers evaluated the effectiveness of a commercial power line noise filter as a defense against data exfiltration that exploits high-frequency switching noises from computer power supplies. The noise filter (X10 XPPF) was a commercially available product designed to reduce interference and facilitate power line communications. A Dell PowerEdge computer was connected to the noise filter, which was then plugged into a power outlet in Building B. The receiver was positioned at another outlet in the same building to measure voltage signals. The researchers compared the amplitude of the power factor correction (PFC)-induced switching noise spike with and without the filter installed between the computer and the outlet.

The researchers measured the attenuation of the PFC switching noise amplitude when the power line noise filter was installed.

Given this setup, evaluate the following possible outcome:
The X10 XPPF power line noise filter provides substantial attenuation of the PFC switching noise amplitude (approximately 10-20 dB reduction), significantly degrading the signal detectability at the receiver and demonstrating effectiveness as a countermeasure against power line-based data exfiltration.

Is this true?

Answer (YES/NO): YES